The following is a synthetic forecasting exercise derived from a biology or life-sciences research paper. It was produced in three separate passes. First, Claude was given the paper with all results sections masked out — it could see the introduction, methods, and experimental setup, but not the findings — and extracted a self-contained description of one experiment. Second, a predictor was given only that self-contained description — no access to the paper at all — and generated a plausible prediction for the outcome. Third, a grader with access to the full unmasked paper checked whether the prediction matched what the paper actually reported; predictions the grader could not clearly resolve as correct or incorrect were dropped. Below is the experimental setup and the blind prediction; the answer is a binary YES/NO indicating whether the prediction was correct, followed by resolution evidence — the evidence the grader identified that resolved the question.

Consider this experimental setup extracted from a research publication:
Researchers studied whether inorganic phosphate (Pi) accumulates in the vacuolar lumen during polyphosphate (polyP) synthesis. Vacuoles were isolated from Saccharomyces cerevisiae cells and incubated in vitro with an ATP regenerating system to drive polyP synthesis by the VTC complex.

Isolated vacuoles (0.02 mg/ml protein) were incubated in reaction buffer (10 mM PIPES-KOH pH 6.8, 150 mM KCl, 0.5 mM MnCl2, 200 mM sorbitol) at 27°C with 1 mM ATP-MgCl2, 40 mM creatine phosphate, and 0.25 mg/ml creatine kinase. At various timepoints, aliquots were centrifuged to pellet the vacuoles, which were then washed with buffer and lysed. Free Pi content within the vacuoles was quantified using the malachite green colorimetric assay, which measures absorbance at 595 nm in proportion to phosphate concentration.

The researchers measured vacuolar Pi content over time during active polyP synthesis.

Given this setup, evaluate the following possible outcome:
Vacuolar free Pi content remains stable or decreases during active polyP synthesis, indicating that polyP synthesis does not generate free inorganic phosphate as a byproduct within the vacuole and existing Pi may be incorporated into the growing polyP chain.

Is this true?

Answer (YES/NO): NO